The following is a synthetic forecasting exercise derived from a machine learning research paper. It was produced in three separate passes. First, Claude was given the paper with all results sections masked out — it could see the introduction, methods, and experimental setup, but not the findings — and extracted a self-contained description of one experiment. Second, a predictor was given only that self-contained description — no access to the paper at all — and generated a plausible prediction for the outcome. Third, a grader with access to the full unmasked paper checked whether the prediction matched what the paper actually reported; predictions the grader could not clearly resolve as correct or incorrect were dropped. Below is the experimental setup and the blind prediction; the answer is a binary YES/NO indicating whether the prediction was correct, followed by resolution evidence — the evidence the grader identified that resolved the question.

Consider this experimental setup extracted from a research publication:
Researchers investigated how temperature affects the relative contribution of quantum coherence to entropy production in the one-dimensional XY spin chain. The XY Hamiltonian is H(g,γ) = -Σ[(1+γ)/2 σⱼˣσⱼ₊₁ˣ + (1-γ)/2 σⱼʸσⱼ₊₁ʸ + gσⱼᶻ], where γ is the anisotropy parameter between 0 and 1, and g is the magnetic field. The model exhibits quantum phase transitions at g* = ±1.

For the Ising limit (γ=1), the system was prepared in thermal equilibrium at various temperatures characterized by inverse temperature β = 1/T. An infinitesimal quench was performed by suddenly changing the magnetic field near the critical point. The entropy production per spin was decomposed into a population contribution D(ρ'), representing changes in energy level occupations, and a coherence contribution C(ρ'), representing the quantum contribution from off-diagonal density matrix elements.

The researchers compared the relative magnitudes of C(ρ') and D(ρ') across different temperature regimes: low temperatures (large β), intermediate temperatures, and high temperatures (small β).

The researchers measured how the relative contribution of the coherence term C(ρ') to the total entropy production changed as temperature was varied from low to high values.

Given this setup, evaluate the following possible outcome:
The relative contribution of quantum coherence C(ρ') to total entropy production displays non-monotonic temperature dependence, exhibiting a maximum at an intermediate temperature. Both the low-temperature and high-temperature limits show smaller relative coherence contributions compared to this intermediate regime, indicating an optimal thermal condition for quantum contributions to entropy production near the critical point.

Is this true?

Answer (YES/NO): YES